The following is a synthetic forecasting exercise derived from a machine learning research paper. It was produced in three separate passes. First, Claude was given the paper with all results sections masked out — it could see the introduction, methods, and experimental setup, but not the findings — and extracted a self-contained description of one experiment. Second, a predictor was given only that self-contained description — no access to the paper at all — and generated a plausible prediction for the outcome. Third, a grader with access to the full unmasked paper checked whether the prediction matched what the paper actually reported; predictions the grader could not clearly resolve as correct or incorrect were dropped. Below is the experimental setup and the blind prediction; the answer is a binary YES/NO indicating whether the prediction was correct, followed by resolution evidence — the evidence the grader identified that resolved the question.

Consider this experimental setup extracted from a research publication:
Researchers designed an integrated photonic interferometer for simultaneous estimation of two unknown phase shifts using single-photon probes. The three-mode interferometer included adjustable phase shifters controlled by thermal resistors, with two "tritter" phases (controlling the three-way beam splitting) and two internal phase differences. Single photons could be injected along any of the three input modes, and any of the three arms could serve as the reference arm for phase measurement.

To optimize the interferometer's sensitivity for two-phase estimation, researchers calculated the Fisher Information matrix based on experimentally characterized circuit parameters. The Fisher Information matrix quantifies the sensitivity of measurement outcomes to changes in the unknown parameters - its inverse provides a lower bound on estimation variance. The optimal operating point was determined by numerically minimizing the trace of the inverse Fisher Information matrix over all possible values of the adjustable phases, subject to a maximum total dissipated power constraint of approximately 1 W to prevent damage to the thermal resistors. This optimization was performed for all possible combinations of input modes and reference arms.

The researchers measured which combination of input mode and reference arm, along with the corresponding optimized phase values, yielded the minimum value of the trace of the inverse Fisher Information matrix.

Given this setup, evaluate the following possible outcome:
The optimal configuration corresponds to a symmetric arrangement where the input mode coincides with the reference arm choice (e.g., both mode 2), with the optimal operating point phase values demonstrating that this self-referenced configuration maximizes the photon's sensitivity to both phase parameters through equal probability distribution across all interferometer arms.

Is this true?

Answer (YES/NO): NO